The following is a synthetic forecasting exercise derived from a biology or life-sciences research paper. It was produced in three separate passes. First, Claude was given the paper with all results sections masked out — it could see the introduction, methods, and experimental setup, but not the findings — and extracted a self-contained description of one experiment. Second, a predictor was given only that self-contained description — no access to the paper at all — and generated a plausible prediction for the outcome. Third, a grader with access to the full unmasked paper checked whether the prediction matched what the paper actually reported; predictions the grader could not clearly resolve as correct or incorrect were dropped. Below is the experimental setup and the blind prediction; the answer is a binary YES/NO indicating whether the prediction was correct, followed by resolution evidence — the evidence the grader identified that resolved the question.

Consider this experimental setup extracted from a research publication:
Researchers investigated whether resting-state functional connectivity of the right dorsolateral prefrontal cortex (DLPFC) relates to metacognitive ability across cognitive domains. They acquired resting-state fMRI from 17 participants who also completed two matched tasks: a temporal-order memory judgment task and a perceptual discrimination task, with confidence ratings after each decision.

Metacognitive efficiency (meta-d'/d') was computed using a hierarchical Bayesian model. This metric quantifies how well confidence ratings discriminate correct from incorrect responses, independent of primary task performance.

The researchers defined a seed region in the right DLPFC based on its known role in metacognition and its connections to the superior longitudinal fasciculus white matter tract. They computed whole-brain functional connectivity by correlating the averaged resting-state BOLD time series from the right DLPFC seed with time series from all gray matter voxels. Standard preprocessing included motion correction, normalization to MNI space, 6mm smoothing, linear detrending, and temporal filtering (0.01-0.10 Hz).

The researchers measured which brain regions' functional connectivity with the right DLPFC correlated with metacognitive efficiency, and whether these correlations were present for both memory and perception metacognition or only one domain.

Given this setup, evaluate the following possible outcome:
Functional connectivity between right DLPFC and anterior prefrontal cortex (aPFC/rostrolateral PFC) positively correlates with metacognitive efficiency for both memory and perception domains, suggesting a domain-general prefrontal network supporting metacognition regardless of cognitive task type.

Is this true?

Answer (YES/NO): NO